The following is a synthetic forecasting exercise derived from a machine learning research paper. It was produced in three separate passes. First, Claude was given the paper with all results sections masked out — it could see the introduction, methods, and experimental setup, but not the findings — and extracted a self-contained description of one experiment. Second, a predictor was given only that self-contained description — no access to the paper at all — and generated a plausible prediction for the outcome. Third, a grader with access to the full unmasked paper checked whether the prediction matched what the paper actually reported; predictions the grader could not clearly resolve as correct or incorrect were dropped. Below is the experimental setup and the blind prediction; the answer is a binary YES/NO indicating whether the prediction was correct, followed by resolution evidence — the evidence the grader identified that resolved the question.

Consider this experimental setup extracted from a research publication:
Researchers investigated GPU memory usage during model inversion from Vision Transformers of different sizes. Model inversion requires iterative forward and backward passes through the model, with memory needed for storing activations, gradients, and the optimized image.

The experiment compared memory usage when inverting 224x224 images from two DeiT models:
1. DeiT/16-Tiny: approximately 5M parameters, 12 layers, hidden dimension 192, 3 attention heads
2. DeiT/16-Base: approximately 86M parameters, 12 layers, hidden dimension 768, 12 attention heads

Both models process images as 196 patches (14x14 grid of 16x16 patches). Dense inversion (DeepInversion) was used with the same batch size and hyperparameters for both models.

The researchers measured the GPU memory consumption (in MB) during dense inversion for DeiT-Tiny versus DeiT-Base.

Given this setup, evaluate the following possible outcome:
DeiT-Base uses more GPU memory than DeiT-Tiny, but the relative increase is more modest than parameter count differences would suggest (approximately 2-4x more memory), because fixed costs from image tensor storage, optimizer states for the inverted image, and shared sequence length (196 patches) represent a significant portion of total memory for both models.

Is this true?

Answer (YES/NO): YES